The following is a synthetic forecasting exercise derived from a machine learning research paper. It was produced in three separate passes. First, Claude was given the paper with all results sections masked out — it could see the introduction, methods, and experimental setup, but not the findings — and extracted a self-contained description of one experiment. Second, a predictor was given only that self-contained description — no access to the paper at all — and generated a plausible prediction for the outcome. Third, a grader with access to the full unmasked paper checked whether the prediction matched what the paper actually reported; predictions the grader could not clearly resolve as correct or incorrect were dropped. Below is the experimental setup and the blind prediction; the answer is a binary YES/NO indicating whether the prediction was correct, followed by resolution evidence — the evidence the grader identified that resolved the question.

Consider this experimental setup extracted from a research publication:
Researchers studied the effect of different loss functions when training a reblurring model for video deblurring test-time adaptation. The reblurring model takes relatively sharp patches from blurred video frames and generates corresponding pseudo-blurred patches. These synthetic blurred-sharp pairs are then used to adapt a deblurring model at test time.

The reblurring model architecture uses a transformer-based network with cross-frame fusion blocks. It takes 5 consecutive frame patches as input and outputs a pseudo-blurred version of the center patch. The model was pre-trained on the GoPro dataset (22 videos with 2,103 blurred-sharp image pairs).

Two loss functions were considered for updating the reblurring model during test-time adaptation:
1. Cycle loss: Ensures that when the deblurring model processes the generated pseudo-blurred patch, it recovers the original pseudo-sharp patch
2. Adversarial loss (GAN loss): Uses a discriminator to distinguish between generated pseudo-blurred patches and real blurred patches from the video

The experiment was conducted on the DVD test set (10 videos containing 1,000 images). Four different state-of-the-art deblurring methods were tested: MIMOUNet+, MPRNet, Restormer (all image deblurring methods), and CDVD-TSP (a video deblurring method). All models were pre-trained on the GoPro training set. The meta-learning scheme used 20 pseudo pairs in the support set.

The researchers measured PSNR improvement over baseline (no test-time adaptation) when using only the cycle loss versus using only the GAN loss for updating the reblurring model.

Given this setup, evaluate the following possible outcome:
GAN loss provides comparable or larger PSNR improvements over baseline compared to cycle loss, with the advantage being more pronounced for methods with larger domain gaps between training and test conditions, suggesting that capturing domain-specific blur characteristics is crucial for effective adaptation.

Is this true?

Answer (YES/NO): NO